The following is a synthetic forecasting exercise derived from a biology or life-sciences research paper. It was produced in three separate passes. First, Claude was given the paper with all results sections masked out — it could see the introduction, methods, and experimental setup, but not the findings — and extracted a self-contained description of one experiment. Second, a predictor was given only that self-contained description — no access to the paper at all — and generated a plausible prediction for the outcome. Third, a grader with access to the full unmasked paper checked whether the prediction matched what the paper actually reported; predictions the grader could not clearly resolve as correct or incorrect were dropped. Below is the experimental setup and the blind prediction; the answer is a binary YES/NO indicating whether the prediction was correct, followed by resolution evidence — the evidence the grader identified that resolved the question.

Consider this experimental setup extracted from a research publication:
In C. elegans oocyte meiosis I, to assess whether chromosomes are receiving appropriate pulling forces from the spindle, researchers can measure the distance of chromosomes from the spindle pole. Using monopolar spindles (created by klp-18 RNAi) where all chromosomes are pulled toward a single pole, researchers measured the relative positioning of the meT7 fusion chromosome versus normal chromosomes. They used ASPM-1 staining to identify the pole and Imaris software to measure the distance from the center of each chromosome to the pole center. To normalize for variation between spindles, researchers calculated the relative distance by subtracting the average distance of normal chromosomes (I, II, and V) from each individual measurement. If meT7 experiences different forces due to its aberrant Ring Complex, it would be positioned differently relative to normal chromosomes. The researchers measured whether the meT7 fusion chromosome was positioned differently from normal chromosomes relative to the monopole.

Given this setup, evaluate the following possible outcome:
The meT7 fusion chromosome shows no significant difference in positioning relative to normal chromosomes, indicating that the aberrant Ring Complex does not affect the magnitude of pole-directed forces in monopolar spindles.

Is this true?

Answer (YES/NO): NO